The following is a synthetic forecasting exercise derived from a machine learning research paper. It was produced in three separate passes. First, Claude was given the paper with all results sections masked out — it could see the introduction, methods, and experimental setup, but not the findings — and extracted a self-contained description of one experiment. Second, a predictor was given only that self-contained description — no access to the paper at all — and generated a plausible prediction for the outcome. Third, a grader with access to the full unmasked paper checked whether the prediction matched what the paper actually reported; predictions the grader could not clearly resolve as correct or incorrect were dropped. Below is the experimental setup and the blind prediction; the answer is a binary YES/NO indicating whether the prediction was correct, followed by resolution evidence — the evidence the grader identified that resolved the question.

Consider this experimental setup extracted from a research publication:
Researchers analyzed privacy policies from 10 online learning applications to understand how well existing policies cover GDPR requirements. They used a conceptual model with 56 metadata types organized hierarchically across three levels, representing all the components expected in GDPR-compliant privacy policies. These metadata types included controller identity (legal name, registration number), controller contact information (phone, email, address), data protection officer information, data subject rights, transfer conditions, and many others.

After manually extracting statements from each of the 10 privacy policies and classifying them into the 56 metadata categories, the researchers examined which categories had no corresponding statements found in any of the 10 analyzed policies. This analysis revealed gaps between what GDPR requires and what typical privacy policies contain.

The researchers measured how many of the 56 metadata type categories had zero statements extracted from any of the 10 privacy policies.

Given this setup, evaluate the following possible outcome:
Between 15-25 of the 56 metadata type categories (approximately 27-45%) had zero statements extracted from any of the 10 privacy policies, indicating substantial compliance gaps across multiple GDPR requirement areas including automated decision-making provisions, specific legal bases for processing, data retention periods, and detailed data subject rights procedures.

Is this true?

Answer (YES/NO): NO